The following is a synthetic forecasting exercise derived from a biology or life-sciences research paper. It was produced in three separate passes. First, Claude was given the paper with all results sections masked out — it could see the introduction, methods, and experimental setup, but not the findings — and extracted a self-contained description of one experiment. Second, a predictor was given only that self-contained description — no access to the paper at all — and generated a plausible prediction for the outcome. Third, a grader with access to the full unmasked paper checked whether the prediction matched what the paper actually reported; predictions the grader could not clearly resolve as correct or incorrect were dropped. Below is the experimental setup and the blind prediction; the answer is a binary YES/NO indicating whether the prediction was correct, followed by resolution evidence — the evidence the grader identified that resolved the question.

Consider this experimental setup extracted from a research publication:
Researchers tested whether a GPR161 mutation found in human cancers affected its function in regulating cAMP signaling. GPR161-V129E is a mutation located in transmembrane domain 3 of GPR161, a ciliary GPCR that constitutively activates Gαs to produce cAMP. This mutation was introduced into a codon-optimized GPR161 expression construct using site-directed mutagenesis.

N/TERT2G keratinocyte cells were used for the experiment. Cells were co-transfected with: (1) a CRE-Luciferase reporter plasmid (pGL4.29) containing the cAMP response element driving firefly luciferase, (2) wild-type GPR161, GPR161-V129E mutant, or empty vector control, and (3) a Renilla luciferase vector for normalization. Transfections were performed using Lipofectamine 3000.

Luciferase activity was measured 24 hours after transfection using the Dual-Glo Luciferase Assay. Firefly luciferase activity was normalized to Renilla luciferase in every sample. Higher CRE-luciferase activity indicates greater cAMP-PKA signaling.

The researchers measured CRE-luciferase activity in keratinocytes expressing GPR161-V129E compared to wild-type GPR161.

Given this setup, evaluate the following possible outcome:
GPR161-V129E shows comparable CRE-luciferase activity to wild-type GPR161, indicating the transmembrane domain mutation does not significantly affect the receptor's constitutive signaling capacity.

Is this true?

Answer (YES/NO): NO